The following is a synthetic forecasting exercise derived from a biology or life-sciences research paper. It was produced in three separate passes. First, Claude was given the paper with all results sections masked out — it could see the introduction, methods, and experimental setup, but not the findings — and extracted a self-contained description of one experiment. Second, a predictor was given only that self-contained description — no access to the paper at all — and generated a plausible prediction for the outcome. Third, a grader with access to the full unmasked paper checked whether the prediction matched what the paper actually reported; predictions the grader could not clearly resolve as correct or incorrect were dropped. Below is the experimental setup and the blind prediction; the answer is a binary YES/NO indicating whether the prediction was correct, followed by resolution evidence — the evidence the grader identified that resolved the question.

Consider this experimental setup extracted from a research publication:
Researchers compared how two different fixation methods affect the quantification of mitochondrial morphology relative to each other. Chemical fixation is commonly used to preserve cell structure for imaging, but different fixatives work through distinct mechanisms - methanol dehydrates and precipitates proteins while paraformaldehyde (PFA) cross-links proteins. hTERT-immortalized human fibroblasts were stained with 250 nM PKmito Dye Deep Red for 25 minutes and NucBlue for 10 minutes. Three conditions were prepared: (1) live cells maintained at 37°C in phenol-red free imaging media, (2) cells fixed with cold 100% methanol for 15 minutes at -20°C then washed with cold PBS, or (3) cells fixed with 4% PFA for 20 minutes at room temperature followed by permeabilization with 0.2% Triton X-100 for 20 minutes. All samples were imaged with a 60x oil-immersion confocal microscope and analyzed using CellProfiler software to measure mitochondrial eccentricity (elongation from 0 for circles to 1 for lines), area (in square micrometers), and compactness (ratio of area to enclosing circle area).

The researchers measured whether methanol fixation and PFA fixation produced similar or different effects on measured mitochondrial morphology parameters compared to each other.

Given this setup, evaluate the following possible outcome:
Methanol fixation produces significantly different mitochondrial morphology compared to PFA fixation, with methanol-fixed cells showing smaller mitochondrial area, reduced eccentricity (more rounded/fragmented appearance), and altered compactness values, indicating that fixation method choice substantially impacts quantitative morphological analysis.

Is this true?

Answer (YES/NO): NO